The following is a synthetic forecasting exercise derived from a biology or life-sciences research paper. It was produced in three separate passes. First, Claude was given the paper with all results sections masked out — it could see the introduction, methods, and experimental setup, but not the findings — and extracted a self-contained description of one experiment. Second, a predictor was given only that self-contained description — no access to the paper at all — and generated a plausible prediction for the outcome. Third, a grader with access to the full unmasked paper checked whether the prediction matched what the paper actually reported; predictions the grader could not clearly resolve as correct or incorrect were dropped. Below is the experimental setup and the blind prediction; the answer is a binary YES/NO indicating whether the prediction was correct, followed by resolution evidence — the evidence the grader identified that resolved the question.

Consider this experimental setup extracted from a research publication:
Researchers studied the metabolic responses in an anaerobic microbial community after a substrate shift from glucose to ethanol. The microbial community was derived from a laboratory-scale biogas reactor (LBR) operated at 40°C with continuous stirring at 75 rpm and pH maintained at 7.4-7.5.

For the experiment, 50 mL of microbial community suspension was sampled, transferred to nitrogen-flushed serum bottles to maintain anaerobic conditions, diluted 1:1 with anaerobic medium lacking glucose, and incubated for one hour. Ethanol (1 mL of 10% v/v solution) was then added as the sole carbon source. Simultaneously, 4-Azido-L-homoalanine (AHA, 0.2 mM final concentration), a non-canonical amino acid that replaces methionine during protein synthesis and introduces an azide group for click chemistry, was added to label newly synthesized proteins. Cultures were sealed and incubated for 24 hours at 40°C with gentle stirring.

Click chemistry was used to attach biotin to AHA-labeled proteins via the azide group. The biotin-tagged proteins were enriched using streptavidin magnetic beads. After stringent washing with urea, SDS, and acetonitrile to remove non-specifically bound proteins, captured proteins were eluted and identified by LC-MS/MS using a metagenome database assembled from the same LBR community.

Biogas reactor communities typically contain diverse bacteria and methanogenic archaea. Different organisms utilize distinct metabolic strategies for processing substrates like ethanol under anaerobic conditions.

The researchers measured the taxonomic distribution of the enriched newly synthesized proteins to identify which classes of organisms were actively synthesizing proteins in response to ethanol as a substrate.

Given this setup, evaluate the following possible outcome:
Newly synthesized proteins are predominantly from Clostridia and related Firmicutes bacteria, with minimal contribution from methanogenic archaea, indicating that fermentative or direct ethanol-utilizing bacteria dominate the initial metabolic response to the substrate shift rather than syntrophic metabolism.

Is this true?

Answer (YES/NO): NO